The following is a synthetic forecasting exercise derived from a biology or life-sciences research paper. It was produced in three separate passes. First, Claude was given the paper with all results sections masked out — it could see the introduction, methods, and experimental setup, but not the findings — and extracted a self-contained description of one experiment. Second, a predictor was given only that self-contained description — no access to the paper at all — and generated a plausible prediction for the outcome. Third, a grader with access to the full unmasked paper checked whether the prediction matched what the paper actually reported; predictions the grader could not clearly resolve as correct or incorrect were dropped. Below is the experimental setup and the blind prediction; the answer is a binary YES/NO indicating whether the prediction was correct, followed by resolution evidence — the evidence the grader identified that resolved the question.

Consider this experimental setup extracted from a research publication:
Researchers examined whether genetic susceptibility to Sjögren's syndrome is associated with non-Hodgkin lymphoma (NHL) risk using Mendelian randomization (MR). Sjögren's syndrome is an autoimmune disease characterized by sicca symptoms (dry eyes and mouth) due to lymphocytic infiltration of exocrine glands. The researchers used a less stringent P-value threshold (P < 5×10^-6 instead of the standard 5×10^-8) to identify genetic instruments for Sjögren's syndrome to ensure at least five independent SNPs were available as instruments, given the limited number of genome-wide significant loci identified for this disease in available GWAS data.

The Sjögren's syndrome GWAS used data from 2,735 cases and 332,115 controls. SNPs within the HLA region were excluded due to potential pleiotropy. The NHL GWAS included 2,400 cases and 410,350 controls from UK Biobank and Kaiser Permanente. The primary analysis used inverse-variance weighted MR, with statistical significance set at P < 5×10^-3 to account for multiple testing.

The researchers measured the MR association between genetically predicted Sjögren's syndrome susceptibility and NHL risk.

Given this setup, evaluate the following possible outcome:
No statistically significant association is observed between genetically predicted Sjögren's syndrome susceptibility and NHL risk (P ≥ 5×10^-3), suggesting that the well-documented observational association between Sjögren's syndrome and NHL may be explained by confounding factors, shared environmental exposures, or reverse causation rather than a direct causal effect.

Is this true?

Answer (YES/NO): YES